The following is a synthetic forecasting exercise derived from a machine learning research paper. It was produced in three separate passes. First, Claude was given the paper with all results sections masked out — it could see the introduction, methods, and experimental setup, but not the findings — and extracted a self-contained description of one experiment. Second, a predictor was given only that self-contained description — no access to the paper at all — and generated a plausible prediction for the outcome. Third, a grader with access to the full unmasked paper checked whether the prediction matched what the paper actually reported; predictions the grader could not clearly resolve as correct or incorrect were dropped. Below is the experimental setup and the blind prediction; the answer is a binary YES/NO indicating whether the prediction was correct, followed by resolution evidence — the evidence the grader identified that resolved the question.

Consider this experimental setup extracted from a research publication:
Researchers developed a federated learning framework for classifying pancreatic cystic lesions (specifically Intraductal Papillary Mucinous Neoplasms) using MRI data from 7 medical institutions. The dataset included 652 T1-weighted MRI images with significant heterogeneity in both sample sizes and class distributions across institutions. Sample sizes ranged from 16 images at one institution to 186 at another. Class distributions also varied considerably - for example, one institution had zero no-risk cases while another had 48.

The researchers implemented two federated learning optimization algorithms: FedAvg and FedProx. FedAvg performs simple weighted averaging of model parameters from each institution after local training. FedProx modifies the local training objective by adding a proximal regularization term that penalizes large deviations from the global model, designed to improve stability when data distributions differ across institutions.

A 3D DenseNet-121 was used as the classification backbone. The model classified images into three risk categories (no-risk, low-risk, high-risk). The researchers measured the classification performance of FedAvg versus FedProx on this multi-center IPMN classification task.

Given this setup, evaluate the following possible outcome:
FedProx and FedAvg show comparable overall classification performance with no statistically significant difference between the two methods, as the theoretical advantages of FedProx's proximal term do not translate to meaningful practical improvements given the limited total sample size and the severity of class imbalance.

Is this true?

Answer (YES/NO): YES